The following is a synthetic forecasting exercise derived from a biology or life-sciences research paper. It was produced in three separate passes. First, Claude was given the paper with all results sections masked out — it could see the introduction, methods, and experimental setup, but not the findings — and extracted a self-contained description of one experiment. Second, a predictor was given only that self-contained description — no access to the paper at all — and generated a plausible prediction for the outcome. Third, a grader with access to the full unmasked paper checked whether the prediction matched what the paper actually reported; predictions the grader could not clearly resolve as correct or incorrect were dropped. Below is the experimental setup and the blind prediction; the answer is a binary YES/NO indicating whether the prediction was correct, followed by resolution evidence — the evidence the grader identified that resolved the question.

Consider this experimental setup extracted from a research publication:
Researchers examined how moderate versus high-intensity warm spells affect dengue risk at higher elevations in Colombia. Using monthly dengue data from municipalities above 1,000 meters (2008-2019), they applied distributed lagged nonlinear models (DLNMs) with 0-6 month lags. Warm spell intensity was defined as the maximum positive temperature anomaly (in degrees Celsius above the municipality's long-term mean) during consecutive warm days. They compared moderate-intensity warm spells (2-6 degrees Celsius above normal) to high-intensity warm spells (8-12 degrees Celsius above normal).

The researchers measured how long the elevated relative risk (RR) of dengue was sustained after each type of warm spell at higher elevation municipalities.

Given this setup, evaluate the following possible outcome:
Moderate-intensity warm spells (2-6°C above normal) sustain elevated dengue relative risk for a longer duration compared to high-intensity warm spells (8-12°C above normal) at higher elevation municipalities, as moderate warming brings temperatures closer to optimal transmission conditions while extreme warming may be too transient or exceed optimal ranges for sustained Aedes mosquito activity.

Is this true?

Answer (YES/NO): YES